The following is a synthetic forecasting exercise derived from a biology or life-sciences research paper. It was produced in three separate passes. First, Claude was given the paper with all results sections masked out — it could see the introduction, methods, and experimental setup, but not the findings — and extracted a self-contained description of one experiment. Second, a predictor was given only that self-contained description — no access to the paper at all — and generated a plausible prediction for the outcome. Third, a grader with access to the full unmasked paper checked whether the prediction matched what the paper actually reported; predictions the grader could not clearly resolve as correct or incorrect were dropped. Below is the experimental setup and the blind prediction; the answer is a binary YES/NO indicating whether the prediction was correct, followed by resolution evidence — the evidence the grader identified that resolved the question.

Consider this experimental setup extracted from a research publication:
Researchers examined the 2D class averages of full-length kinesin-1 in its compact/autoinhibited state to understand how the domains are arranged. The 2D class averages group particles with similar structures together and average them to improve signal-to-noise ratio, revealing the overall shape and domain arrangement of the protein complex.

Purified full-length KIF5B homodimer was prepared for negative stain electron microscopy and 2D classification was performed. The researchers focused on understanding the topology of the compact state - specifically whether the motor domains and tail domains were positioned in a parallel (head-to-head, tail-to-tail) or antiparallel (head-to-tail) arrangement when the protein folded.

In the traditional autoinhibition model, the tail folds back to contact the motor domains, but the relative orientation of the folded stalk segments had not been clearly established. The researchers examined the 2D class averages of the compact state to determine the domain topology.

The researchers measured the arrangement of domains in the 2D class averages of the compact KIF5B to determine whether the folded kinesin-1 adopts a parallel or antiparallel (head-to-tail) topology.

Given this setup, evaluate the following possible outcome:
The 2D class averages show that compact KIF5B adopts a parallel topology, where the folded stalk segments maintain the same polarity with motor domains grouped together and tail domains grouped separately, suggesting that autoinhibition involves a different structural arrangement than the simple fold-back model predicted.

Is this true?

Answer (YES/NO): NO